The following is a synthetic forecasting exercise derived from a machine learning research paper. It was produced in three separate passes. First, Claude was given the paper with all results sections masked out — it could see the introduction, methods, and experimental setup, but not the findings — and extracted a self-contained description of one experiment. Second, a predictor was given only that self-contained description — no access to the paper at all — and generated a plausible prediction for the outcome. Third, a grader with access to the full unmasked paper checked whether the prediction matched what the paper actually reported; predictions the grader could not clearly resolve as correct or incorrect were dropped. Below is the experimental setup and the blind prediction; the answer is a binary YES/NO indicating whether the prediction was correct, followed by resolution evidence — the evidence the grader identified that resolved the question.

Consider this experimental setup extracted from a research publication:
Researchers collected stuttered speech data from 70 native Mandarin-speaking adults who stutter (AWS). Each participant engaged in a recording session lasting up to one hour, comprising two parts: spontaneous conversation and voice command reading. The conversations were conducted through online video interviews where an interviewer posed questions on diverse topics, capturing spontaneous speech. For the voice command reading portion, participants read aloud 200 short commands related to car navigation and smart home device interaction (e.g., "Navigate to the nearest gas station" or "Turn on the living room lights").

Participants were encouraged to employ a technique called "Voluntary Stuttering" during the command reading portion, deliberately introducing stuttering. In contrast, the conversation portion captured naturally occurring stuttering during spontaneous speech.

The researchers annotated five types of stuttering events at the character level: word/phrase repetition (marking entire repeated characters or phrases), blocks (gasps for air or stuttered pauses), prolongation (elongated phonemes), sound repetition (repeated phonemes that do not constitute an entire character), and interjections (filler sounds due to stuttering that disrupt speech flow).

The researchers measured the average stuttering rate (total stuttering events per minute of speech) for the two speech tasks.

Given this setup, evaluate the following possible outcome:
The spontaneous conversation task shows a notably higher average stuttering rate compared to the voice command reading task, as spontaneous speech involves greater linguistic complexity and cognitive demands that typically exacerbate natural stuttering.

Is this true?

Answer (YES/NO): YES